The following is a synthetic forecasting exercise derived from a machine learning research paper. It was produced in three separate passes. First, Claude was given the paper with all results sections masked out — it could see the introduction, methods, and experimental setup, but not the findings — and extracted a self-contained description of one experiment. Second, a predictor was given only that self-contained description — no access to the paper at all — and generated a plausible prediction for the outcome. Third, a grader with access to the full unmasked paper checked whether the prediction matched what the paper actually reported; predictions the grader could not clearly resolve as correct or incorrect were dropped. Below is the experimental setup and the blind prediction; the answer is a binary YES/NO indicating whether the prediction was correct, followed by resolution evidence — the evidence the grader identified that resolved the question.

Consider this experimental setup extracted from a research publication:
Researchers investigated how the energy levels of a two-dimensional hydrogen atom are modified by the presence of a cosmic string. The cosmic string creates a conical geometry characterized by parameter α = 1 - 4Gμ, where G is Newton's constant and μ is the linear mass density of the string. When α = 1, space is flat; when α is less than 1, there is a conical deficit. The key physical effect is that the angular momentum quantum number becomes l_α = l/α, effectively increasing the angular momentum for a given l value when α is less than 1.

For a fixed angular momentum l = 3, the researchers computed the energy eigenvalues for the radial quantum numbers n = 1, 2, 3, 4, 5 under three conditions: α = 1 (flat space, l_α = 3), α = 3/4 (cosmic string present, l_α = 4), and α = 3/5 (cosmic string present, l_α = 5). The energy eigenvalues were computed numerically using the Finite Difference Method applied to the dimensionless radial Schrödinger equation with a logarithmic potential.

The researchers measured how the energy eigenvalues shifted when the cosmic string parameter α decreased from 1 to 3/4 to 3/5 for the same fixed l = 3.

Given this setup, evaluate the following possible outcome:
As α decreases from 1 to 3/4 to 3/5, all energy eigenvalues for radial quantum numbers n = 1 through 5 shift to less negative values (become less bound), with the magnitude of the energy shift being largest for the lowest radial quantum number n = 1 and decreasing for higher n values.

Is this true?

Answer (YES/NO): YES